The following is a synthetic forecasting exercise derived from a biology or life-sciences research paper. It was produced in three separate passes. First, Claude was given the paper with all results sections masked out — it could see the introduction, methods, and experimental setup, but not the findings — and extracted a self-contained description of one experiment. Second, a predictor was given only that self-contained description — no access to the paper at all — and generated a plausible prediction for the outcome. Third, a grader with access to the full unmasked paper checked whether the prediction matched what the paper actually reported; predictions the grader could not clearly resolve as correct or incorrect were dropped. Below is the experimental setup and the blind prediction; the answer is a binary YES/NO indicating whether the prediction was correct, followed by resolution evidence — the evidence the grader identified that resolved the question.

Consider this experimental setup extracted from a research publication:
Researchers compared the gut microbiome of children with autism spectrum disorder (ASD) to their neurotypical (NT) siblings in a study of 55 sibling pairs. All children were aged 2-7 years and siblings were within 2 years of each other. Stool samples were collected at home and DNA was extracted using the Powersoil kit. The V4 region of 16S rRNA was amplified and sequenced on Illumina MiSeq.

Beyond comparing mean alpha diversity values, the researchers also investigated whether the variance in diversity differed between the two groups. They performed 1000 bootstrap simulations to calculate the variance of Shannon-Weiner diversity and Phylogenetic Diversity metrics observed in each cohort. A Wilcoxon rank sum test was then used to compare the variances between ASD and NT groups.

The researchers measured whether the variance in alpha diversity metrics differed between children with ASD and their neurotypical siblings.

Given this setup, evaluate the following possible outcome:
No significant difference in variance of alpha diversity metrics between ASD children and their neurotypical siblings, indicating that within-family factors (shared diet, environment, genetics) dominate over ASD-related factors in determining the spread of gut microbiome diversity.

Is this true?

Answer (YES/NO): NO